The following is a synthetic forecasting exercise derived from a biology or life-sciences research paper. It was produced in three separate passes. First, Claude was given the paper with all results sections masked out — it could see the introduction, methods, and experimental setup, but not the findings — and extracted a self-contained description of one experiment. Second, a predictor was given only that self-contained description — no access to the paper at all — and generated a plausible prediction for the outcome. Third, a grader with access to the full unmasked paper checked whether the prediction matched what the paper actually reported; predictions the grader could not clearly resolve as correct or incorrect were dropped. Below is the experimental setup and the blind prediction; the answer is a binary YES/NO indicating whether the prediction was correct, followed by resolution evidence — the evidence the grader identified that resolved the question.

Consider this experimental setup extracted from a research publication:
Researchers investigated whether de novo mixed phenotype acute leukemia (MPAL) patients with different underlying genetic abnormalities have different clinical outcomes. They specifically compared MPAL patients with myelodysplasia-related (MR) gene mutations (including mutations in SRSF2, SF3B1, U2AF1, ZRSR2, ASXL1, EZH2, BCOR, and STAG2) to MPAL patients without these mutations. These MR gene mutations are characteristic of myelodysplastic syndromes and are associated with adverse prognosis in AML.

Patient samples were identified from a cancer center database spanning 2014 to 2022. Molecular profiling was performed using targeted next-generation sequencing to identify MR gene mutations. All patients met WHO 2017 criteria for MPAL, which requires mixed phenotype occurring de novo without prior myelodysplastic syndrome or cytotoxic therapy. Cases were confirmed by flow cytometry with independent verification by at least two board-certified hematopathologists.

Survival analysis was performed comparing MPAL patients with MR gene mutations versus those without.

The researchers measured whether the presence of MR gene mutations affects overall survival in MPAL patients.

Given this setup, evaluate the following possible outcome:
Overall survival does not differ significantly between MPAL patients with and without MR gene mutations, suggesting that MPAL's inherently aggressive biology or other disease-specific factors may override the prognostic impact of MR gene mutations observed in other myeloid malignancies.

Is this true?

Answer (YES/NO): YES